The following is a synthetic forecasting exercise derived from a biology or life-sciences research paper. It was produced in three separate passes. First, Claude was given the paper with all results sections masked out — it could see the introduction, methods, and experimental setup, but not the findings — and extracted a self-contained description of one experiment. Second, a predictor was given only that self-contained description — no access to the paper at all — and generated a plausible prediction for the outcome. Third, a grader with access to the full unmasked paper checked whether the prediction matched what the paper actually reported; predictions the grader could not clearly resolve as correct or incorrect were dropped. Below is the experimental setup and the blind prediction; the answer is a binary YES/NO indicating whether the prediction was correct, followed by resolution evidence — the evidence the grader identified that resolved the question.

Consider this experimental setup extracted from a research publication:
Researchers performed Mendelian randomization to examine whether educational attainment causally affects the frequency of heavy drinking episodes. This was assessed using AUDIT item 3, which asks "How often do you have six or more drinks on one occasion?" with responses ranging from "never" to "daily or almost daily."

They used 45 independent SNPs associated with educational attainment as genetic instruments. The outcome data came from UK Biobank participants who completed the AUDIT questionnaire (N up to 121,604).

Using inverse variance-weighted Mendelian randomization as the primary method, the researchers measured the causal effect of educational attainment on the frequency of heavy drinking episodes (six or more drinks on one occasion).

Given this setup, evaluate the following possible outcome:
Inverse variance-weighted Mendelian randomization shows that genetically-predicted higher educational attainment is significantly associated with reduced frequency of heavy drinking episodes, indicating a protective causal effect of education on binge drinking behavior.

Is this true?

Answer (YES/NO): YES